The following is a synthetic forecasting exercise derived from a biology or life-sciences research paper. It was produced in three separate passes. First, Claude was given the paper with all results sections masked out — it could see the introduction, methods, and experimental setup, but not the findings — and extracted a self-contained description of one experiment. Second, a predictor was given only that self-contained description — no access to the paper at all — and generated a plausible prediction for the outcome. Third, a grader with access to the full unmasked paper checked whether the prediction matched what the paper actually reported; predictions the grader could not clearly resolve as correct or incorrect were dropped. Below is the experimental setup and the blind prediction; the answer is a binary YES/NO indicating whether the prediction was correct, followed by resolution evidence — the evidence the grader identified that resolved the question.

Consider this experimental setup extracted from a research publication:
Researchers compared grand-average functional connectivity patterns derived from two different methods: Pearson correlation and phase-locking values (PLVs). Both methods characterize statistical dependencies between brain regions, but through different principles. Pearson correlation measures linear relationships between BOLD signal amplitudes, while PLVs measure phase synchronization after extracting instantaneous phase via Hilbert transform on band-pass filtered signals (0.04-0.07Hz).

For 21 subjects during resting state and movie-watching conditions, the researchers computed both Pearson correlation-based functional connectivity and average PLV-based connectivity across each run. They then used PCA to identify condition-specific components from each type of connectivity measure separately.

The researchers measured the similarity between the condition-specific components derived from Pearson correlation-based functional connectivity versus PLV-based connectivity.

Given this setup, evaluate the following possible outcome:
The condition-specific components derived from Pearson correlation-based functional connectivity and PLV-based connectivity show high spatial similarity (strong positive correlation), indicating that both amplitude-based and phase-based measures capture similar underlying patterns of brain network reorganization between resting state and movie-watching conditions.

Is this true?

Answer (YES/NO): YES